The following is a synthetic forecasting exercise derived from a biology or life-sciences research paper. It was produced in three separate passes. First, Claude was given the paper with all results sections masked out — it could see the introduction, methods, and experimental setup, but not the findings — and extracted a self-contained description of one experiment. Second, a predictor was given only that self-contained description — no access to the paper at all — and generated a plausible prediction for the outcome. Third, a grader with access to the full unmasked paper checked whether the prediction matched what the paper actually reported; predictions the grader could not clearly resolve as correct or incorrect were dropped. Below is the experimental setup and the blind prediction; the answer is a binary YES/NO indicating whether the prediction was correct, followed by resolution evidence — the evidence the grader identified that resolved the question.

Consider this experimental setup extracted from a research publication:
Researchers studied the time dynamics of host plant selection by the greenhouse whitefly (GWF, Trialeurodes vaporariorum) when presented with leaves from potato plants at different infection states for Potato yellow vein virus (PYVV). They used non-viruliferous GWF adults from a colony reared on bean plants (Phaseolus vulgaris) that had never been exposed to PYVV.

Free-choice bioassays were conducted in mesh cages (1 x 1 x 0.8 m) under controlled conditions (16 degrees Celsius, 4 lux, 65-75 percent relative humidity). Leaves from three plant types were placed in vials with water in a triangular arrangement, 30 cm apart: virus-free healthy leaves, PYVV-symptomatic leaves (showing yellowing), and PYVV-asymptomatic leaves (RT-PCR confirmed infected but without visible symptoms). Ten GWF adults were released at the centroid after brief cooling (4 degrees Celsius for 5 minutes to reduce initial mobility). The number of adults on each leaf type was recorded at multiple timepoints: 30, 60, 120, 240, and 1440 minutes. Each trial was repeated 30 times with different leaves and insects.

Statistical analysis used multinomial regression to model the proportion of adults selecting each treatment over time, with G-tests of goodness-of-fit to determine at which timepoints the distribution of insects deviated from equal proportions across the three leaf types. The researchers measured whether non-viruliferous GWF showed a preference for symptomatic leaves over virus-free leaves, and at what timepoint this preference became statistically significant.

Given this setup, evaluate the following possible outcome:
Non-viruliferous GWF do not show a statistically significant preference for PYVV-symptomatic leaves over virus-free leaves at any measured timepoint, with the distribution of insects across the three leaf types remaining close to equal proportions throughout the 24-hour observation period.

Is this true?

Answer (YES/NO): NO